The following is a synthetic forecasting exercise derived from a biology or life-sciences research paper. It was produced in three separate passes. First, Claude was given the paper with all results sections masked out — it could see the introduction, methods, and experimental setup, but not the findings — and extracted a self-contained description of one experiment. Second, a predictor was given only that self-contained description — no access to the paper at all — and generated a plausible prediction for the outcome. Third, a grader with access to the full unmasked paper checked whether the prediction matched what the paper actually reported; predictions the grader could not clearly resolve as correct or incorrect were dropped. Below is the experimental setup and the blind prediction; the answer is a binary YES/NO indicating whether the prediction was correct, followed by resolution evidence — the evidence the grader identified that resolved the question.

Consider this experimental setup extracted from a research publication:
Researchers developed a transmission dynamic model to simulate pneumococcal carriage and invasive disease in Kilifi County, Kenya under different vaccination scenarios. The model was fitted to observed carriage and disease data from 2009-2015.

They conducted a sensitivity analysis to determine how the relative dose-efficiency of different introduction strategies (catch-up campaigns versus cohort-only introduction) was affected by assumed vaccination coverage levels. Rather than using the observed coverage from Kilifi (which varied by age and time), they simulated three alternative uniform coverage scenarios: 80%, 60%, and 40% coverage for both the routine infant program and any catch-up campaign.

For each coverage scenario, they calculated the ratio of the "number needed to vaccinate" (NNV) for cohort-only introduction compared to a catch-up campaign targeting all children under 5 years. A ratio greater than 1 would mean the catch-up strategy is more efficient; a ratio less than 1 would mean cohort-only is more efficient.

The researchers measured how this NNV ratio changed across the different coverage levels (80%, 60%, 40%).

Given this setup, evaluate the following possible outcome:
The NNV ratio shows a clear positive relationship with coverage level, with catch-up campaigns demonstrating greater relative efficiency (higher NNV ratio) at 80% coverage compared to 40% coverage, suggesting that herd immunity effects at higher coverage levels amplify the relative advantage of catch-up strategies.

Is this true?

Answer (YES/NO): NO